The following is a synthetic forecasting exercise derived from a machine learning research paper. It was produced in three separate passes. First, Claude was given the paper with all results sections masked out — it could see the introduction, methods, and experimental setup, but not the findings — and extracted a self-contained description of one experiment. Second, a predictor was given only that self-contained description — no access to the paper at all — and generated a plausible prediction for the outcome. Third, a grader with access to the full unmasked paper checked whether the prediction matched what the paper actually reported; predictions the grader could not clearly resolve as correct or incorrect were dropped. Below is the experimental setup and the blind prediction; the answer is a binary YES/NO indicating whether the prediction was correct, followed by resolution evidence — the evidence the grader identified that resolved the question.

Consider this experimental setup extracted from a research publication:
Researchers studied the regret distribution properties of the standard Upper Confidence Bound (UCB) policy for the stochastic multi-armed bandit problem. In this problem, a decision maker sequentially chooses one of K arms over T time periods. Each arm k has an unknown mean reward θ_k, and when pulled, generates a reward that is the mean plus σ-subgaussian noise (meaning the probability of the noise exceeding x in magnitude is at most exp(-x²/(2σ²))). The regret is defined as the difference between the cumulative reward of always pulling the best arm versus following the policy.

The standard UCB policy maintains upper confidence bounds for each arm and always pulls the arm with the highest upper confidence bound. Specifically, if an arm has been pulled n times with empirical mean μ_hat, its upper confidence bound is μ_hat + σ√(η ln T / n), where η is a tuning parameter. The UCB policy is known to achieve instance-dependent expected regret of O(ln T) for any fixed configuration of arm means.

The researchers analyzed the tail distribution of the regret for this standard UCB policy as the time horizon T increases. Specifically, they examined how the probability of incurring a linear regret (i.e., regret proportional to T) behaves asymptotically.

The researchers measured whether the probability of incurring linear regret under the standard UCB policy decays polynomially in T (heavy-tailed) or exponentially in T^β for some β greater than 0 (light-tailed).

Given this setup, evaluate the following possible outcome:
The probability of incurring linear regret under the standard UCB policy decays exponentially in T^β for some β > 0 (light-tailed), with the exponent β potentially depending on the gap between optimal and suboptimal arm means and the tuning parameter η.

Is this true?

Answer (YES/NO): NO